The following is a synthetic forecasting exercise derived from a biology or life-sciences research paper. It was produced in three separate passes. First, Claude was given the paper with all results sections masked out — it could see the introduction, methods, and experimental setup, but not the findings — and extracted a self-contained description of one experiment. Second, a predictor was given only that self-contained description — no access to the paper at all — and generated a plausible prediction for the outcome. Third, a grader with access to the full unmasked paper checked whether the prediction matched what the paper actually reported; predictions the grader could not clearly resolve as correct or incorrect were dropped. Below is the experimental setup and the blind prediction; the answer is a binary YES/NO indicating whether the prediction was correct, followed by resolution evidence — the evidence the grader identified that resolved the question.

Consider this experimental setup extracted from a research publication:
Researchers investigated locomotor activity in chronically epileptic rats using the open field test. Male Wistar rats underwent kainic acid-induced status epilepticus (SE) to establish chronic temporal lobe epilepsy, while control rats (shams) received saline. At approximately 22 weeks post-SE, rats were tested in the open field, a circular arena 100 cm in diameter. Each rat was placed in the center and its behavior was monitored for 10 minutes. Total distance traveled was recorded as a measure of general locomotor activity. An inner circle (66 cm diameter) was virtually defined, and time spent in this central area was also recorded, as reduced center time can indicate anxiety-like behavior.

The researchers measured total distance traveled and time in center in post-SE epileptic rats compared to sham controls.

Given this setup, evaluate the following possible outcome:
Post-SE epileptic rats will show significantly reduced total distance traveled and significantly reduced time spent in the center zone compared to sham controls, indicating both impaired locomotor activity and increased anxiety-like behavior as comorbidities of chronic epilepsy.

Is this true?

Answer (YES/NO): NO